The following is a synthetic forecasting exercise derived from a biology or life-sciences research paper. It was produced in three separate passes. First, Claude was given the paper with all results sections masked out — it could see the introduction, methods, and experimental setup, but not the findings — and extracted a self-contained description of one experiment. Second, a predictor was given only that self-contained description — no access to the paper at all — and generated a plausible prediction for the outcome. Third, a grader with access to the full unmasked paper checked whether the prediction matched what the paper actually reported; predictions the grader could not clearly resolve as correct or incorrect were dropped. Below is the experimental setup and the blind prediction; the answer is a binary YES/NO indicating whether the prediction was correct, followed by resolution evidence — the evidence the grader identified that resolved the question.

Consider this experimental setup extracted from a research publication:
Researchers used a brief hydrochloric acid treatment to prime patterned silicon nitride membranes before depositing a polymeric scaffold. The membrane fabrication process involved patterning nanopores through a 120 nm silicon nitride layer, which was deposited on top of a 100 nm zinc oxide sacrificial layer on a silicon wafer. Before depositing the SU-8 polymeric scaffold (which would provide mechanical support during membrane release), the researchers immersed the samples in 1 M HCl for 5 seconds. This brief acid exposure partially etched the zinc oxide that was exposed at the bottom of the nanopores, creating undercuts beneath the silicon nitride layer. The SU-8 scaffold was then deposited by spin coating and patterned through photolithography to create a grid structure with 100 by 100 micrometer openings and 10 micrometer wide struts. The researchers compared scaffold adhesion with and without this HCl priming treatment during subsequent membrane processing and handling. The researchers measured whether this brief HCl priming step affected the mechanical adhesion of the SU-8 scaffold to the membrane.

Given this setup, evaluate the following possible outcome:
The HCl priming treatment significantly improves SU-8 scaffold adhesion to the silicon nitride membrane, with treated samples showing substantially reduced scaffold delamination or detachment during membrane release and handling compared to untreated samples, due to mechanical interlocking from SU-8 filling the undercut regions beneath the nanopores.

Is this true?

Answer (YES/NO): YES